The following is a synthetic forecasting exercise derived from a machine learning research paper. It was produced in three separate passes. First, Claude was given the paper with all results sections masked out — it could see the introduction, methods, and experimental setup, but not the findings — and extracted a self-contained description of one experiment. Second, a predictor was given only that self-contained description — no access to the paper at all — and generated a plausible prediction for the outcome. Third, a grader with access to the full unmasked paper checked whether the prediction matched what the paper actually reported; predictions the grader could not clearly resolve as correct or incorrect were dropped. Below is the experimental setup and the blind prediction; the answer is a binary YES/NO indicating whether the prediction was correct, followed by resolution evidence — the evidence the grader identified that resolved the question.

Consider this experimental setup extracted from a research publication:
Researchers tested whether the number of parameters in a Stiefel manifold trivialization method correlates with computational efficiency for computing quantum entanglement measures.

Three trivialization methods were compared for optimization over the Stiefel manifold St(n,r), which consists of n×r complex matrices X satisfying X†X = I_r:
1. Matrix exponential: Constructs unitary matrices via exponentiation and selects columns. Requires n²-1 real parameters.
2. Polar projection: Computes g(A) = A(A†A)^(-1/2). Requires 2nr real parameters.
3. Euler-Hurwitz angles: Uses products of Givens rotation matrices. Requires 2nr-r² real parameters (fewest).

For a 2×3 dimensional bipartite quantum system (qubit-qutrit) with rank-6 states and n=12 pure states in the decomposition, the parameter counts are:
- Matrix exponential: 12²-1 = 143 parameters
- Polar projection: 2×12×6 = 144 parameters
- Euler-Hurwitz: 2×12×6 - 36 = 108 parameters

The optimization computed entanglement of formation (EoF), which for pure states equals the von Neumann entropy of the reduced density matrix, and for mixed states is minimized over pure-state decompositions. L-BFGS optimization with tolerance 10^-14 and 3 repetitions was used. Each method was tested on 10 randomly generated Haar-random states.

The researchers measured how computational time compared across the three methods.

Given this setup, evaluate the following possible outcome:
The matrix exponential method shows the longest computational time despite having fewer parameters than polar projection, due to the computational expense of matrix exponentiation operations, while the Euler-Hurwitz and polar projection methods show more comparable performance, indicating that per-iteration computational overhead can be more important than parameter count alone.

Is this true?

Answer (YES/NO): NO